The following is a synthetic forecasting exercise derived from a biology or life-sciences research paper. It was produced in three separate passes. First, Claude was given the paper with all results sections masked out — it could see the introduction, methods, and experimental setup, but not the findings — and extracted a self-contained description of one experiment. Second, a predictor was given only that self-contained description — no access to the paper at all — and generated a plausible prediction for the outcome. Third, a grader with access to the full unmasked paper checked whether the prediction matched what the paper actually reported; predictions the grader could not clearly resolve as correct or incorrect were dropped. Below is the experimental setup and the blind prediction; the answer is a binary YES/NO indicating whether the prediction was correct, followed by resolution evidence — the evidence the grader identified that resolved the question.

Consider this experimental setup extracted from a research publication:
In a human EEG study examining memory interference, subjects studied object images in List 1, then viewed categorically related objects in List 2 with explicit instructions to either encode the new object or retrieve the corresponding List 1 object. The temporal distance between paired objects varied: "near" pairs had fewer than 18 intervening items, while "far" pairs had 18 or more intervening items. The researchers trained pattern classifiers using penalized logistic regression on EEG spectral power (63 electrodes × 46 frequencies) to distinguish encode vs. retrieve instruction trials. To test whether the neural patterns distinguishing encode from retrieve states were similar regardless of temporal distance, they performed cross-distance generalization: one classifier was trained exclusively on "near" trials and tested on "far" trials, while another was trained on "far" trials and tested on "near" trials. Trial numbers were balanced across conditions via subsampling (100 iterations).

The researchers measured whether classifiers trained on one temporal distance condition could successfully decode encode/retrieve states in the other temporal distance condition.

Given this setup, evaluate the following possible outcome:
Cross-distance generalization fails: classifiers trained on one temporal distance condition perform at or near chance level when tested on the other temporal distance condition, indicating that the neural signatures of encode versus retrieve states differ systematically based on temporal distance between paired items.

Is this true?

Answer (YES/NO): NO